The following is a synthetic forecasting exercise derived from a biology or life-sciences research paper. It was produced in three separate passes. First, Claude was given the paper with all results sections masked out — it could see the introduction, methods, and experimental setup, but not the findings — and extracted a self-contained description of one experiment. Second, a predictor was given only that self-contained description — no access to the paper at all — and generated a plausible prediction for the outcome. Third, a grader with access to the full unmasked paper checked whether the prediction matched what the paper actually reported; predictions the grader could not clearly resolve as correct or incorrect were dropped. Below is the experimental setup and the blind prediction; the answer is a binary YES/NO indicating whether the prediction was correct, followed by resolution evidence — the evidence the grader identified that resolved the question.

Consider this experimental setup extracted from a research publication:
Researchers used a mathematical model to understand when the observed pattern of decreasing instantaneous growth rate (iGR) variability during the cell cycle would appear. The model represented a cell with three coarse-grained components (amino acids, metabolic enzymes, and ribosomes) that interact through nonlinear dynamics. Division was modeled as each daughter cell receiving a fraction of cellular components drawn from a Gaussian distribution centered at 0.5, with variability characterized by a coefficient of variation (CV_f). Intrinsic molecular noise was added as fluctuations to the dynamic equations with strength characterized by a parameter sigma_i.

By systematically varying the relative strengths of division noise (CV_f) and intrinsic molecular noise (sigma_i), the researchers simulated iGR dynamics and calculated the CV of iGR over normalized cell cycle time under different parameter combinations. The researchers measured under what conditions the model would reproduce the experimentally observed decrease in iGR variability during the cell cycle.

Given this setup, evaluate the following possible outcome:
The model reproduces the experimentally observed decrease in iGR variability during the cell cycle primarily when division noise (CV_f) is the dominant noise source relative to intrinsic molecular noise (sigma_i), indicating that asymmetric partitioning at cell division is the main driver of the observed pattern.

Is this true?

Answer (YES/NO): YES